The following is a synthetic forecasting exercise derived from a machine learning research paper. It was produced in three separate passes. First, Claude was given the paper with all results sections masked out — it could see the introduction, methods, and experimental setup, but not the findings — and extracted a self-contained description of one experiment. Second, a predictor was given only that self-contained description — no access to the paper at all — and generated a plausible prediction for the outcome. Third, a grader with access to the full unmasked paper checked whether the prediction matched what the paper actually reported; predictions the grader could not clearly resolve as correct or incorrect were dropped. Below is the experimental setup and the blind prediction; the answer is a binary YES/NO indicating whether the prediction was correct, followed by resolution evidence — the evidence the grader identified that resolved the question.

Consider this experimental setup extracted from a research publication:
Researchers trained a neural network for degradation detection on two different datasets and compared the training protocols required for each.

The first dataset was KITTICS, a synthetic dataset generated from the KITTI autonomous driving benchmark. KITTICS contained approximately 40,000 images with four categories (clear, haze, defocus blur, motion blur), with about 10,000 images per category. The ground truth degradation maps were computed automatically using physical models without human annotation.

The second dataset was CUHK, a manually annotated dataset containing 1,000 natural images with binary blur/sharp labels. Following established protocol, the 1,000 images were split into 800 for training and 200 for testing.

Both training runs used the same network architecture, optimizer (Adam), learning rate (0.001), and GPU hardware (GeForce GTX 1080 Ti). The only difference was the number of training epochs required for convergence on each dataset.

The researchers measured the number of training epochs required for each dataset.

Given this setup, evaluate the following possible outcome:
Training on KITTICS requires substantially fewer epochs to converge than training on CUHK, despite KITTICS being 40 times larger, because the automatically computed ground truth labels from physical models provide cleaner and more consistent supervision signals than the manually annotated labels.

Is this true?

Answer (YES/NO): YES